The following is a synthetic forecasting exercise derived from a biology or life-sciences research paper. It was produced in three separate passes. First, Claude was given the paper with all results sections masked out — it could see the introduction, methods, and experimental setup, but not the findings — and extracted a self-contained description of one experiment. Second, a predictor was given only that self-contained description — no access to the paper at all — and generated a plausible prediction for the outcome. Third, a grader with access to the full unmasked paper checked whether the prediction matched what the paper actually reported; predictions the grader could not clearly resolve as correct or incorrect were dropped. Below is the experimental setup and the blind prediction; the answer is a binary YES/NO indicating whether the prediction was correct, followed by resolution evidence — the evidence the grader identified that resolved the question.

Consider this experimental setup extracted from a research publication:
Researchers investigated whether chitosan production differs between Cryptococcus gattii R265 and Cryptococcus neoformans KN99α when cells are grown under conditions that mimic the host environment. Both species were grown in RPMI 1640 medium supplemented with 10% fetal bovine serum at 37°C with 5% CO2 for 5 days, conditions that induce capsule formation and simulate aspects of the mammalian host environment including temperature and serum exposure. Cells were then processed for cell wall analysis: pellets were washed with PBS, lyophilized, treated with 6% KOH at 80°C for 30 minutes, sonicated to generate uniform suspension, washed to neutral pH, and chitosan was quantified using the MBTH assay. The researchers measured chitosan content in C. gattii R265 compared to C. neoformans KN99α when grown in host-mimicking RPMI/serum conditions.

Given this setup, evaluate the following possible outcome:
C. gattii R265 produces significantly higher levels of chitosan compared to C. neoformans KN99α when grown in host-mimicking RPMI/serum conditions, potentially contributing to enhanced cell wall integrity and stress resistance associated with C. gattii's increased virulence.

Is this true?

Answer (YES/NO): YES